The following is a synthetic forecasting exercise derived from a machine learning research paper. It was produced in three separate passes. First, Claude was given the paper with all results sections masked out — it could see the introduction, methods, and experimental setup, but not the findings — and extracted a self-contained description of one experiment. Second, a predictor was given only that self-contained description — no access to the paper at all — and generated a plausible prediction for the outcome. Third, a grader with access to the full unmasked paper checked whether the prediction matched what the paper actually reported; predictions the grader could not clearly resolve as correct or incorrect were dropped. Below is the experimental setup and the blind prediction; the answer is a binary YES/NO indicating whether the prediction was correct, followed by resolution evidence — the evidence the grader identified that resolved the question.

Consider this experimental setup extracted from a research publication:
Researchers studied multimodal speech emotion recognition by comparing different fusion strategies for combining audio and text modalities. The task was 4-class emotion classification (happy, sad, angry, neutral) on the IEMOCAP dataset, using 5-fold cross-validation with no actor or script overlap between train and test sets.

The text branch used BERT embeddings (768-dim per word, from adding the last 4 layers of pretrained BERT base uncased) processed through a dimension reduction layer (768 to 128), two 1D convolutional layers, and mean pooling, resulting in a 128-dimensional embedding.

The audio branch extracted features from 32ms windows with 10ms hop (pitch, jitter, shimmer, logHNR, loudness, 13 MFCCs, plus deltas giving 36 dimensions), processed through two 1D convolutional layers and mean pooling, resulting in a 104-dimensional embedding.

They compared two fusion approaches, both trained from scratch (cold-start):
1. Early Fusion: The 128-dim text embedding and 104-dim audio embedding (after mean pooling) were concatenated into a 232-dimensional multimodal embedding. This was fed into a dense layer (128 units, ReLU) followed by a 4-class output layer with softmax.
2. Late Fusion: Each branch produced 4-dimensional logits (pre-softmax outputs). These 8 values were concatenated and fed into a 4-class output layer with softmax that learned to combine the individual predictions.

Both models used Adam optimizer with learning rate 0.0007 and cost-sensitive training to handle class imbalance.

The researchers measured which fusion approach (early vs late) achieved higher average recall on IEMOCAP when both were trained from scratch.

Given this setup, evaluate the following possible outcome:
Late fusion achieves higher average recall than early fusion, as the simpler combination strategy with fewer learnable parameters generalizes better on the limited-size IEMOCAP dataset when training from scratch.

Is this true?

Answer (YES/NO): NO